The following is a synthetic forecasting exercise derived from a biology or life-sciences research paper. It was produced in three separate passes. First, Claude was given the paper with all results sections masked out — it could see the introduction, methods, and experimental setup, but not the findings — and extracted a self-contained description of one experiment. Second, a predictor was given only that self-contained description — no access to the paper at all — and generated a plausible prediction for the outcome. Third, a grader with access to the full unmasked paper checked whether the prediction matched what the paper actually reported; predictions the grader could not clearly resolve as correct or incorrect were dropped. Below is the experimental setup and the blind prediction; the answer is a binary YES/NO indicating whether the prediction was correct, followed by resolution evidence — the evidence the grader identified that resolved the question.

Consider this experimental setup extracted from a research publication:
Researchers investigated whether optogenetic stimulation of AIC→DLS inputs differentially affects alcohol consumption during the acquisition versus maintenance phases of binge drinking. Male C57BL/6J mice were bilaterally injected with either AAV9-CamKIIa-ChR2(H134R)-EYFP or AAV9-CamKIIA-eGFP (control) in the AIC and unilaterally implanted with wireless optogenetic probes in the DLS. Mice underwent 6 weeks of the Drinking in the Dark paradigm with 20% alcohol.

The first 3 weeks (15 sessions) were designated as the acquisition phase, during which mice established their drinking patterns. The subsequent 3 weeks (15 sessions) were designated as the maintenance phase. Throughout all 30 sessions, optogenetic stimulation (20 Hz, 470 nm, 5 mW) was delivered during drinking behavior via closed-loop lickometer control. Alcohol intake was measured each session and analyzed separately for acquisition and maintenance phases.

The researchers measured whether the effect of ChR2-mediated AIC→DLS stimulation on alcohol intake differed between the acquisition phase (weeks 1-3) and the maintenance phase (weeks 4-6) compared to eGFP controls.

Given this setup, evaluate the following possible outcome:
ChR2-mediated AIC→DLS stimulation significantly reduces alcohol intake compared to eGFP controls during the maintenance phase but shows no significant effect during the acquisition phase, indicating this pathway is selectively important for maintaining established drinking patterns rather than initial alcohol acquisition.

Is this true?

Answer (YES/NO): YES